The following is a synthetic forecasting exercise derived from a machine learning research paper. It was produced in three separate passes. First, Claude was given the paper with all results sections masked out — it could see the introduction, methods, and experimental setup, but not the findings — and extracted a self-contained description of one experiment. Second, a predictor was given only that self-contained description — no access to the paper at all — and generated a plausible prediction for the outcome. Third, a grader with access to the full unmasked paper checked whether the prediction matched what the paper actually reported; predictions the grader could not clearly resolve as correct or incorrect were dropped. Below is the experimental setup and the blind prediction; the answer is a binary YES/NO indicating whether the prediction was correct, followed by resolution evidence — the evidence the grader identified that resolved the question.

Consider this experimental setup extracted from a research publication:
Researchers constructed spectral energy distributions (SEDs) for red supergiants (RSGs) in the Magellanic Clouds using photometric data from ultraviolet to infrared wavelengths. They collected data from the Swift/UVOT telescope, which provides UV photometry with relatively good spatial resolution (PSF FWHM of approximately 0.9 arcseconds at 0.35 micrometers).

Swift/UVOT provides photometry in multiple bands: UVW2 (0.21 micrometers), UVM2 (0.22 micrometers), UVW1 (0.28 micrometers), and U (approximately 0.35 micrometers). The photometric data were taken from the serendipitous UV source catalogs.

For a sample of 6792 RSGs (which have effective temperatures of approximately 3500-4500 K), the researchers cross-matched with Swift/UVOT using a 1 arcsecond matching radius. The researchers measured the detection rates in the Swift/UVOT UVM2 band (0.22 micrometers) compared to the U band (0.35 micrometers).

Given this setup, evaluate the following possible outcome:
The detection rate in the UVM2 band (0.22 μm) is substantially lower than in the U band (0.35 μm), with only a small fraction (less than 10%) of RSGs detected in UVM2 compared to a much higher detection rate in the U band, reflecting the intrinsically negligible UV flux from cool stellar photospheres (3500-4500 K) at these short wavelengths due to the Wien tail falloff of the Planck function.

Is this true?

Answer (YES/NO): YES